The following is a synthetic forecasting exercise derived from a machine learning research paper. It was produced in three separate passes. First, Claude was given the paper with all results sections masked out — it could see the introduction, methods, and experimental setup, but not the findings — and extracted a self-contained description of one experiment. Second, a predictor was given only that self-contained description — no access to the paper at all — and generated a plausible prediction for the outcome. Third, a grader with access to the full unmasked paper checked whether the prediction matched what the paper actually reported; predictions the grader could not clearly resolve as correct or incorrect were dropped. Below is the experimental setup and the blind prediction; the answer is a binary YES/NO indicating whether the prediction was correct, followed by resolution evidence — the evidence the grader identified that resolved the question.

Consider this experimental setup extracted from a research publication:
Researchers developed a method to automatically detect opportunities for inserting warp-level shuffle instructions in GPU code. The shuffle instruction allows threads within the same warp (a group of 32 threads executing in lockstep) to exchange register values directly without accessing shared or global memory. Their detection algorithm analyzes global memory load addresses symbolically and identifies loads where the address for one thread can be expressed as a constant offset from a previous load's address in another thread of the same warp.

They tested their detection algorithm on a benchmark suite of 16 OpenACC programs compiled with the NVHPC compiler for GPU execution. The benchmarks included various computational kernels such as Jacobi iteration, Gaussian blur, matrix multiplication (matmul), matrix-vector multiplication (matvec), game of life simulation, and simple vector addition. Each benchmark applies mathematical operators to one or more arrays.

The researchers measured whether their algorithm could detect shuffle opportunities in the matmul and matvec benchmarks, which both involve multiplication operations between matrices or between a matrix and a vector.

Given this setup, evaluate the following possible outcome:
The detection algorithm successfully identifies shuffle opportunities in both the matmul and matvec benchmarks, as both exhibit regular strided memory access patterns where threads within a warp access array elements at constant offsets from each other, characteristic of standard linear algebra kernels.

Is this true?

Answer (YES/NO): NO